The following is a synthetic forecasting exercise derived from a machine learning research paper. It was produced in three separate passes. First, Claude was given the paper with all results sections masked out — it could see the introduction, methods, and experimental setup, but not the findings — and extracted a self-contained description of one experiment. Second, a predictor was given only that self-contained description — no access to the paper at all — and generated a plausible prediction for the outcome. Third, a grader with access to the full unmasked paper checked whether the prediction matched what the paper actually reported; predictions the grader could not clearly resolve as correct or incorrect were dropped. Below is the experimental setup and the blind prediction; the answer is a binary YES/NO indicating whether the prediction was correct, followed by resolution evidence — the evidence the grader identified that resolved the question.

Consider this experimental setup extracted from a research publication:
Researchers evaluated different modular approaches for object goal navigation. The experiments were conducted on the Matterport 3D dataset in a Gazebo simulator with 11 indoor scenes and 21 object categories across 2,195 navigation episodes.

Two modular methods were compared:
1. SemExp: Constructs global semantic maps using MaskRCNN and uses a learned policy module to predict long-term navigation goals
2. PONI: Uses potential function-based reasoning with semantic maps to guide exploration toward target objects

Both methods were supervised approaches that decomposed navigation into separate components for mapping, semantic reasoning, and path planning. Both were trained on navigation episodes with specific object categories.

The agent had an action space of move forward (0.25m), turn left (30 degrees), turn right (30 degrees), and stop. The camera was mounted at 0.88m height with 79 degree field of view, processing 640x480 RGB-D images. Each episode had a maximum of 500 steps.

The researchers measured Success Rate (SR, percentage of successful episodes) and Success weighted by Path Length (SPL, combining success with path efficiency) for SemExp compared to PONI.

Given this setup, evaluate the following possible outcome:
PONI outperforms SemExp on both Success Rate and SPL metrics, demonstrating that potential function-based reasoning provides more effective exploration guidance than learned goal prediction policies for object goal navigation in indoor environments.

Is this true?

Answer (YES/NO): NO